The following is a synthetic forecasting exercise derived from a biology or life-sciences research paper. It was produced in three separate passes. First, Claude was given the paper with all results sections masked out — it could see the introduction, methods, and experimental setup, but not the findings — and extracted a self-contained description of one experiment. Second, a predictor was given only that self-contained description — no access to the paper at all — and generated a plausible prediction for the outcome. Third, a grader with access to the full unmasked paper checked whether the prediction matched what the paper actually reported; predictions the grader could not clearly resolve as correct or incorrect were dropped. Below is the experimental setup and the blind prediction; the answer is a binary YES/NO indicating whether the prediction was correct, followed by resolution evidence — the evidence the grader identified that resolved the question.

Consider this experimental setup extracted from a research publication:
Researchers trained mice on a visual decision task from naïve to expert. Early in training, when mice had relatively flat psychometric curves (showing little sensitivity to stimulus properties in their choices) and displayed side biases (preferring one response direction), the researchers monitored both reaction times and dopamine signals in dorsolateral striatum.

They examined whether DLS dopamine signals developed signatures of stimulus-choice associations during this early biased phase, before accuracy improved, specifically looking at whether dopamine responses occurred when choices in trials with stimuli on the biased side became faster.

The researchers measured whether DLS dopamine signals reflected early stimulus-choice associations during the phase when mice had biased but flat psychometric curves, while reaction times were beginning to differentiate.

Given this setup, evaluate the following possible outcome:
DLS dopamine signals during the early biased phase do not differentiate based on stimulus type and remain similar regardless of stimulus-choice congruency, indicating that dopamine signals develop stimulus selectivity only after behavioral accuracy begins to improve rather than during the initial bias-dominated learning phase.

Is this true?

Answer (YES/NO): NO